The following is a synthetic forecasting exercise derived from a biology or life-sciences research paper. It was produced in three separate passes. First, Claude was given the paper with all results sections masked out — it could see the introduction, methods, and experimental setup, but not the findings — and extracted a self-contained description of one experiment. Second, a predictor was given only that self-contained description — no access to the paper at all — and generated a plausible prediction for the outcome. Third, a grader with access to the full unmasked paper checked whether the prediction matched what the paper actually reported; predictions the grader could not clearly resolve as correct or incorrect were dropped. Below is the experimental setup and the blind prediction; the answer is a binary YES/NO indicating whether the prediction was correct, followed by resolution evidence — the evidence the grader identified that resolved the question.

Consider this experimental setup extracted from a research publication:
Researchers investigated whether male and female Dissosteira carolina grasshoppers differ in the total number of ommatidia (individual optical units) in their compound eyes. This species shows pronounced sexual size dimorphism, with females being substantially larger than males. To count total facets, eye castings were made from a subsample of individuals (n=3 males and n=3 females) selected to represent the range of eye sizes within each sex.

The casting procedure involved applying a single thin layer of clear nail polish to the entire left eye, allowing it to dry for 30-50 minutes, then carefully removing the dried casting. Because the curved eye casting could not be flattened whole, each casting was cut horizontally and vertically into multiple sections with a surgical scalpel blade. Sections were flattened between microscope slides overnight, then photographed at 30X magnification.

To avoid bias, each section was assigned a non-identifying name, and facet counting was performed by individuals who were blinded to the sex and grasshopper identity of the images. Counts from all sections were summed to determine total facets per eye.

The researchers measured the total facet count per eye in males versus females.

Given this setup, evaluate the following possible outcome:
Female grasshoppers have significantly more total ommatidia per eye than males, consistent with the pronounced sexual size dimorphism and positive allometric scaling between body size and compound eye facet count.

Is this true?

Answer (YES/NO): NO